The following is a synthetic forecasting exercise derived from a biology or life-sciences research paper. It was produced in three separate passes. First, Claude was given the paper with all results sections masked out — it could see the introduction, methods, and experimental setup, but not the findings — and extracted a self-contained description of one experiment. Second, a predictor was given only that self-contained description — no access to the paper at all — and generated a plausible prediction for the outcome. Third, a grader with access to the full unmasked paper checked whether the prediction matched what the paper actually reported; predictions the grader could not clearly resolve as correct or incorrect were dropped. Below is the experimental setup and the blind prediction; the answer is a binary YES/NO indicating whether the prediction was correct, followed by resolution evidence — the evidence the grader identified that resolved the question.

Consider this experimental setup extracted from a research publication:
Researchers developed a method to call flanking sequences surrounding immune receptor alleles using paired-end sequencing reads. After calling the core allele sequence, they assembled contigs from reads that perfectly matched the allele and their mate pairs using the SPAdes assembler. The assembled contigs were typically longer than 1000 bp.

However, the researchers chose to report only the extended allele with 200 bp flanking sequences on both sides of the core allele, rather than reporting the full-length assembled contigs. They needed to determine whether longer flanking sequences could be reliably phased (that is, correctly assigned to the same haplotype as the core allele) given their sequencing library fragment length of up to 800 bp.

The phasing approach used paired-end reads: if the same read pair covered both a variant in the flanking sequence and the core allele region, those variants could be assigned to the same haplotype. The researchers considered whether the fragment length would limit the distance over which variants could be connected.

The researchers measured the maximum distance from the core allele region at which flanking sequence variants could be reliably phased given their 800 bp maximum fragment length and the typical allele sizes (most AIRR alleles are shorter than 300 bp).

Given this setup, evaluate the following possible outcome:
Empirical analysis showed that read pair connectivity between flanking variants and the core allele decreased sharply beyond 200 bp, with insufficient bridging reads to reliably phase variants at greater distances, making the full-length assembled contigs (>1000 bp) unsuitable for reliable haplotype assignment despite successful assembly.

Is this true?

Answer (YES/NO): NO